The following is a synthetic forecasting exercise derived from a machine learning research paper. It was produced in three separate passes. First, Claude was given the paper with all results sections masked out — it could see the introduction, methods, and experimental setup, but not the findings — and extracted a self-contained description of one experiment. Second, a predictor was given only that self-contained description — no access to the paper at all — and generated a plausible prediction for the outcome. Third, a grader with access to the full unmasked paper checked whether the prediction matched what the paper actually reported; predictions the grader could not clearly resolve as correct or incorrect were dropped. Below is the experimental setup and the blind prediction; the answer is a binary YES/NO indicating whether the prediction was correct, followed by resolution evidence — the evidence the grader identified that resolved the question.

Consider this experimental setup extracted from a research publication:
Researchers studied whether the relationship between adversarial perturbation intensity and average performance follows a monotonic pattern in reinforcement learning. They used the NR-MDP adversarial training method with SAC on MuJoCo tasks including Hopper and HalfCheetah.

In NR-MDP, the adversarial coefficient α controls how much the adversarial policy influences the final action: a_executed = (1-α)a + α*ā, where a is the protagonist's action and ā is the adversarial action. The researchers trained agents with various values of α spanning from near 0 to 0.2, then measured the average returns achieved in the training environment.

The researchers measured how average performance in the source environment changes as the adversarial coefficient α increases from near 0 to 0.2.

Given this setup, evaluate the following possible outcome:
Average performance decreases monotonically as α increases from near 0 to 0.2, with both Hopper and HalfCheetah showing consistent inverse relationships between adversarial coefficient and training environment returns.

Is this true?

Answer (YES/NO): NO